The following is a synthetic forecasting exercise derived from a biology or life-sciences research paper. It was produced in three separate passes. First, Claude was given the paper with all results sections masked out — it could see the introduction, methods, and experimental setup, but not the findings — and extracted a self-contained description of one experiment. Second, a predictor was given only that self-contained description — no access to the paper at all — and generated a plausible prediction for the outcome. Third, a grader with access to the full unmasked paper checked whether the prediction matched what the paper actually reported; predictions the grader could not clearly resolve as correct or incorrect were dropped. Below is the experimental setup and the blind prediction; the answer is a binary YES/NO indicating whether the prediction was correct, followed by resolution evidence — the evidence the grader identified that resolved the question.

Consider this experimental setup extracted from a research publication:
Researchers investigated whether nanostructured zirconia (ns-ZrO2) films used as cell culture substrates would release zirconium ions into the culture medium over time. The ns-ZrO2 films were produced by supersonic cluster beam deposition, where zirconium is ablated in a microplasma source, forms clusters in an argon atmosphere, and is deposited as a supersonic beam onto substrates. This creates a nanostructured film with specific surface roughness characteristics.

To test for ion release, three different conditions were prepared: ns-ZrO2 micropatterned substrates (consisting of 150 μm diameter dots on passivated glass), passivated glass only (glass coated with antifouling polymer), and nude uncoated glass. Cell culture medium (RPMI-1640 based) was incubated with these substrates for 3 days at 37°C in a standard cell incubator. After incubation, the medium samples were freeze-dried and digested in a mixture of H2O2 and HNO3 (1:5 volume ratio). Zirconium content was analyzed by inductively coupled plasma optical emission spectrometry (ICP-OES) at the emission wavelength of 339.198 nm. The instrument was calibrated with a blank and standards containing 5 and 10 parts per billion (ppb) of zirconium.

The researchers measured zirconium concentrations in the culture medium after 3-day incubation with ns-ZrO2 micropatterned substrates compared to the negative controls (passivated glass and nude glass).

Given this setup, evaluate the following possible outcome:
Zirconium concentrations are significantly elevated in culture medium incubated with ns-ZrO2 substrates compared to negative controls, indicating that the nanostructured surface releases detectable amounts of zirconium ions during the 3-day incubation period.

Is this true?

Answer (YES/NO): NO